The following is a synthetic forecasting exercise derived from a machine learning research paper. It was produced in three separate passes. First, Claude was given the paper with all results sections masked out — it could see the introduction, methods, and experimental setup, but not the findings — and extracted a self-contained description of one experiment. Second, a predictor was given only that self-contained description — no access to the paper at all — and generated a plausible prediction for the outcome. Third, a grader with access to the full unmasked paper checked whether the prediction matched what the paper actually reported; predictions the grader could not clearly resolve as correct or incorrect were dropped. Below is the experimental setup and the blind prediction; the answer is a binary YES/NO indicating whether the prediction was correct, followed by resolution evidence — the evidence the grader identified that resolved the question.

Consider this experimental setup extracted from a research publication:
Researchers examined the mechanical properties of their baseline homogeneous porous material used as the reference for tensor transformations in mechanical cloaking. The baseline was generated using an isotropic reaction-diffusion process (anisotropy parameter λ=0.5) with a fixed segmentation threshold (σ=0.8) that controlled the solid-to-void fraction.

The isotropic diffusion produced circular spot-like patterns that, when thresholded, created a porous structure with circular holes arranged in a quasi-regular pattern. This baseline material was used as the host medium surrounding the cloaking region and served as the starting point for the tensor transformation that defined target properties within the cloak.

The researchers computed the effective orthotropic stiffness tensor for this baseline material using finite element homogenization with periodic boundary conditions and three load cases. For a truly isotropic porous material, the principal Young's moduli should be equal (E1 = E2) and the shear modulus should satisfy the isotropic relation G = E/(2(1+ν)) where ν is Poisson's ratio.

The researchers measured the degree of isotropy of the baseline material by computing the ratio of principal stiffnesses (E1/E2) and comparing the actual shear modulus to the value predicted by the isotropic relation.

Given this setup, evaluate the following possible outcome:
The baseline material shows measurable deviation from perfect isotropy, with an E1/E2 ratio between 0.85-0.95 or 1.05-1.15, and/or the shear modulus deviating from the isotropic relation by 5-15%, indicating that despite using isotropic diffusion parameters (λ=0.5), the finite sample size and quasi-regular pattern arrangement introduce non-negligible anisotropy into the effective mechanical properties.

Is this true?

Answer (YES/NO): NO